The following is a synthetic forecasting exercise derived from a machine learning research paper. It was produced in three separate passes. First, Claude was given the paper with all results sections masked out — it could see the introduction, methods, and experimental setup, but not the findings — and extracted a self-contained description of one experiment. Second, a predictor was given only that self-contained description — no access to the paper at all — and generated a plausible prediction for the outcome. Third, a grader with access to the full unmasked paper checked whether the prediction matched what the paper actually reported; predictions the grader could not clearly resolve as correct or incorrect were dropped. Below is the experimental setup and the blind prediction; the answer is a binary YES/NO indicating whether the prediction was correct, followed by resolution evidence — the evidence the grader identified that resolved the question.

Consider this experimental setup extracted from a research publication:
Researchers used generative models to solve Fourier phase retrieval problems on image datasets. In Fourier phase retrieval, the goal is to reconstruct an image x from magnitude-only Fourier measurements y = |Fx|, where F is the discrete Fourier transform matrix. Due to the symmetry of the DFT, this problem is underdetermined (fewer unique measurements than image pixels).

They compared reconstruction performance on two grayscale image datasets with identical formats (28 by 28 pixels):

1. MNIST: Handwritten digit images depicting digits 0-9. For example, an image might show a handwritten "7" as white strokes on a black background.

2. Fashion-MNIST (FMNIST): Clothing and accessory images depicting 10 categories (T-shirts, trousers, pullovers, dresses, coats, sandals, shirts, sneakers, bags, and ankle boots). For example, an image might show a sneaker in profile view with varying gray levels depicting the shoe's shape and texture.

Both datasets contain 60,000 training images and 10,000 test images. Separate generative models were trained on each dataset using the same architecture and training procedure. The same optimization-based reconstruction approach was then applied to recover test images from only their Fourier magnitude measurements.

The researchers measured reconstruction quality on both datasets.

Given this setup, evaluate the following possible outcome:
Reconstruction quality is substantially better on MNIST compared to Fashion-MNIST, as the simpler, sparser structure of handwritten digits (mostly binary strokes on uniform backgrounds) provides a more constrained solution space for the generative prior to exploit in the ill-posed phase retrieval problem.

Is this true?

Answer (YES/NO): YES